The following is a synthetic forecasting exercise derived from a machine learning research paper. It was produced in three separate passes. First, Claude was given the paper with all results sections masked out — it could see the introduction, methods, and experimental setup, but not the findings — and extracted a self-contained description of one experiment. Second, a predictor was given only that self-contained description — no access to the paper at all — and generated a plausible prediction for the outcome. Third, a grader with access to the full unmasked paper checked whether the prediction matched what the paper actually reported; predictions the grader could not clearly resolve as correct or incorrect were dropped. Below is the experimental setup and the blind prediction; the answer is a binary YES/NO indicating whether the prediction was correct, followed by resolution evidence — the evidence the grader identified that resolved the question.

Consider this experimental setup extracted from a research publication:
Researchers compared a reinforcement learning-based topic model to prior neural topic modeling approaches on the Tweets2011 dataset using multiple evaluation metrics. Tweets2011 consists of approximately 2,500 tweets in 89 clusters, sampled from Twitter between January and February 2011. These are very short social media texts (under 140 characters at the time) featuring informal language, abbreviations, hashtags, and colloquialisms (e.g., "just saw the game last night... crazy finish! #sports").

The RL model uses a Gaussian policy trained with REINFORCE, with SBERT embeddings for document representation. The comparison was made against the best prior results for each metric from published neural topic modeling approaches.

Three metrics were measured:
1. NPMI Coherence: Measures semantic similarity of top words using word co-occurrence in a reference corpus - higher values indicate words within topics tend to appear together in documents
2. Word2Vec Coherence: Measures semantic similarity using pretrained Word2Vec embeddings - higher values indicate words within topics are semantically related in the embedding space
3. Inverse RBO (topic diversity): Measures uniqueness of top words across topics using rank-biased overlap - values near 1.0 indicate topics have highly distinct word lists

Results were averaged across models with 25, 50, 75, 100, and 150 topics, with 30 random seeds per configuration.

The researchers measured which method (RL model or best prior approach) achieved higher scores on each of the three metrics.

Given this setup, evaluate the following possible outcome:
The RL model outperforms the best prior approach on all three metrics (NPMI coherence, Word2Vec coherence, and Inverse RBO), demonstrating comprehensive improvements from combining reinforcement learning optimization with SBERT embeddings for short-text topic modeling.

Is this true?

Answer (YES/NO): NO